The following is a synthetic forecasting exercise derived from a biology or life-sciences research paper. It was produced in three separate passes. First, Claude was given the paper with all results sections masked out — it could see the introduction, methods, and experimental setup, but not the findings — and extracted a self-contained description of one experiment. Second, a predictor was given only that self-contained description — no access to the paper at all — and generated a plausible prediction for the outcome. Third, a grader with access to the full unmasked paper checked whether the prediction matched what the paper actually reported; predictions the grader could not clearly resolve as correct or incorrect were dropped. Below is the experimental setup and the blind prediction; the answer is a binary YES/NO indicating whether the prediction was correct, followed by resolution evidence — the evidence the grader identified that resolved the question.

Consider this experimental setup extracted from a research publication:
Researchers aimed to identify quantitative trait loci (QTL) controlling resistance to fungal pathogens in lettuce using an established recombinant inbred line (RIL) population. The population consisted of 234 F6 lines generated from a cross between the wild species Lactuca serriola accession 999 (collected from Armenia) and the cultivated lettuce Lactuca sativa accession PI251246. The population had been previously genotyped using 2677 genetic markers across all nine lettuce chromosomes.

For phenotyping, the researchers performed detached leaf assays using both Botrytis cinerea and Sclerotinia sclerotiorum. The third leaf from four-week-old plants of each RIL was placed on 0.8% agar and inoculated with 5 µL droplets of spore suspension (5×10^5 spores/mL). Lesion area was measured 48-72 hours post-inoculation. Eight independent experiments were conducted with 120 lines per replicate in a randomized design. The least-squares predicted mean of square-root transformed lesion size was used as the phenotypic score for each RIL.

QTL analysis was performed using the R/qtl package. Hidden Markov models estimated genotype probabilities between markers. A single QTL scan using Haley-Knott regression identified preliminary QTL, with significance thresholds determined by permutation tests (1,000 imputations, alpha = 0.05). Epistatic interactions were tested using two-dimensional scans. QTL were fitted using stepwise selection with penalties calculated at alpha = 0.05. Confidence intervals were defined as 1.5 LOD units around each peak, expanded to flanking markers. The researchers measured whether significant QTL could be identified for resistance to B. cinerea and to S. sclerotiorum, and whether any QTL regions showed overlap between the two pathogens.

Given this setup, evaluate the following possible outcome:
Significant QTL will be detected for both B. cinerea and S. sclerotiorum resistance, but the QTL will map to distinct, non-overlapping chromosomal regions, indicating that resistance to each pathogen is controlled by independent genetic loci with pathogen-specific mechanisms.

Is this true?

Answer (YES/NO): YES